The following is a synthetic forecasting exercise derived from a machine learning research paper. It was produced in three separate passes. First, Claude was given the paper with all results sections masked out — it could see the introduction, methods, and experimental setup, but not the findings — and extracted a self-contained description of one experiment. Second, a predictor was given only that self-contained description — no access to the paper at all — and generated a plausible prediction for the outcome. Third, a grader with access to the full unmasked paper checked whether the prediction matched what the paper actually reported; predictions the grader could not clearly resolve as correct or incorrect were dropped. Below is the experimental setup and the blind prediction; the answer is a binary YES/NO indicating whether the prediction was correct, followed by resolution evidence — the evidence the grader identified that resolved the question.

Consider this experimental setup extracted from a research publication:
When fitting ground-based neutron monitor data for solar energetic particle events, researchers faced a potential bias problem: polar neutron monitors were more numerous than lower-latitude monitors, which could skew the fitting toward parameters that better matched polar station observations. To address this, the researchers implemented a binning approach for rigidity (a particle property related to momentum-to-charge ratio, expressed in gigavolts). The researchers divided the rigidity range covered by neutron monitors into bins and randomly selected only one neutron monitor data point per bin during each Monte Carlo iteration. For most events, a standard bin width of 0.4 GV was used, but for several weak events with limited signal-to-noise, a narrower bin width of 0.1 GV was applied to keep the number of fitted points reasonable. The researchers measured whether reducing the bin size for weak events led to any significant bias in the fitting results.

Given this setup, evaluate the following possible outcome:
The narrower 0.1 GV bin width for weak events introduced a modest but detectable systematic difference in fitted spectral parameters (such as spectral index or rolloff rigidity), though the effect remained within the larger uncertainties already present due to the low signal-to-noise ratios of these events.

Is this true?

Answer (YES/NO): NO